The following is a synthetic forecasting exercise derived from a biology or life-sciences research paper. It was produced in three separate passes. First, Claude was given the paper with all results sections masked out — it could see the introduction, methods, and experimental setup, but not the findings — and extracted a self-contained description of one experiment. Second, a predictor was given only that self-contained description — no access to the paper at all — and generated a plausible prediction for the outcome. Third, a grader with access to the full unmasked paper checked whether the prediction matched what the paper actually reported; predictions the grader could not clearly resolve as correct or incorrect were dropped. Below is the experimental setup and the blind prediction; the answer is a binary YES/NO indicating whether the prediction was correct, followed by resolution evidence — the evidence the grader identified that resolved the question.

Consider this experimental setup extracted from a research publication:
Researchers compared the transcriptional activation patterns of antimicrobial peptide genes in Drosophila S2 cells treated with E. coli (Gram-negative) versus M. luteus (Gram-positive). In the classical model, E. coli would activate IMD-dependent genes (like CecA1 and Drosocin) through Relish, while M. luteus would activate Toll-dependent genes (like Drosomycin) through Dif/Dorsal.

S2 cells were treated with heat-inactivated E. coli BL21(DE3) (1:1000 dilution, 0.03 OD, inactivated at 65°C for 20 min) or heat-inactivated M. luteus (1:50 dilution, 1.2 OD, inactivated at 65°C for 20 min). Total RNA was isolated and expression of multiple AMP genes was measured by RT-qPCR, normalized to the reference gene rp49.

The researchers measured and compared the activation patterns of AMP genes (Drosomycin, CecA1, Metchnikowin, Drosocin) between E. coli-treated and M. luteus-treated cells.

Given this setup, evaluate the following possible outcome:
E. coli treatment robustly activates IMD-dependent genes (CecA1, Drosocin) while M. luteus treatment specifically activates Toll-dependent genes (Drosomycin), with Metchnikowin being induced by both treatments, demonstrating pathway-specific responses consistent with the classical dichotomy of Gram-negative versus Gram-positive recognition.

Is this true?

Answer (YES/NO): NO